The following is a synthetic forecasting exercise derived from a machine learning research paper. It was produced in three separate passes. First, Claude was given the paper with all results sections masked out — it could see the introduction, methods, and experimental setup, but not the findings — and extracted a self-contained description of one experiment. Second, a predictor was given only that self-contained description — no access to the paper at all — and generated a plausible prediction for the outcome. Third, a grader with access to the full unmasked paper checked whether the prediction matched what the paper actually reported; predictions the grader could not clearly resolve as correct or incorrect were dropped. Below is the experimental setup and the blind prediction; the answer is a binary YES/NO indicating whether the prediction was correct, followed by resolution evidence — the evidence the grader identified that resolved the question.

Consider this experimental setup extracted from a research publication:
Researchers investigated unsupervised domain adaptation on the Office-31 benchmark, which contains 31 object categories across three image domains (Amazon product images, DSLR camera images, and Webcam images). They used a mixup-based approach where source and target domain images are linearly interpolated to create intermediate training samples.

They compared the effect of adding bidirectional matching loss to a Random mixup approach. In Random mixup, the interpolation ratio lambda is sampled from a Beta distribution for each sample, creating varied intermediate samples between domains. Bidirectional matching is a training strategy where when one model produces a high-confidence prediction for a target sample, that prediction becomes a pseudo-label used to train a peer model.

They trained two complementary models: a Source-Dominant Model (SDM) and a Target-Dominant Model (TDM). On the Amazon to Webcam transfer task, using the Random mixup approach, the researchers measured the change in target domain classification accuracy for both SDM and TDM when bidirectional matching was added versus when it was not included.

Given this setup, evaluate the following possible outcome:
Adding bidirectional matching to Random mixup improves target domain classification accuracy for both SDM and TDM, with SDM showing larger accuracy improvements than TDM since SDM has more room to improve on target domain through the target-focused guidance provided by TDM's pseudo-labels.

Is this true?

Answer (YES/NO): NO